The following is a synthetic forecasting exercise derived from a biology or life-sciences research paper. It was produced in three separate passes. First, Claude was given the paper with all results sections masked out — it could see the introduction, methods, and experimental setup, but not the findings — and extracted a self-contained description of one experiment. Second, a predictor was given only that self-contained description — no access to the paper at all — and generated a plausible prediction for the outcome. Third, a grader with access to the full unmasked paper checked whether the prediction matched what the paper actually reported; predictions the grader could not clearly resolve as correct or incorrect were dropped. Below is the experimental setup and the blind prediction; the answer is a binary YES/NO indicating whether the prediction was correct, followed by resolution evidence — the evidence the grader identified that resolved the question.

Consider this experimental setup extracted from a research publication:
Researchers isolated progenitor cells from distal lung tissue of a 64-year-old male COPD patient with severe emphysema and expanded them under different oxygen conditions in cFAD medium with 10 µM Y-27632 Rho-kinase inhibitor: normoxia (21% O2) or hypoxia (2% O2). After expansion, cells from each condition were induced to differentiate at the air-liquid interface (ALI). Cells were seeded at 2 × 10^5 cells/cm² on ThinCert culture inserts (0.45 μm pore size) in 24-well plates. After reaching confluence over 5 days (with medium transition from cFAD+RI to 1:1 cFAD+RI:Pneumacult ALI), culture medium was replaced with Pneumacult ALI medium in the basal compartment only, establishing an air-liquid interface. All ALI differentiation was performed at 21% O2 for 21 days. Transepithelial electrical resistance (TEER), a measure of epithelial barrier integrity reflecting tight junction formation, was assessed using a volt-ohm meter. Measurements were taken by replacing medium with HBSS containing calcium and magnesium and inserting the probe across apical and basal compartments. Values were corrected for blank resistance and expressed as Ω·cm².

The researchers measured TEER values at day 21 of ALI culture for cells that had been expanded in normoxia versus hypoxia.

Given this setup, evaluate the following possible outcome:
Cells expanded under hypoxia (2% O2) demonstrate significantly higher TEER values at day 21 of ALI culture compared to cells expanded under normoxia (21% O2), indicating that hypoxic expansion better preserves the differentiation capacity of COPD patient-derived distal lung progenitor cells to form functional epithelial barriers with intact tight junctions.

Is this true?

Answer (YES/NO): NO